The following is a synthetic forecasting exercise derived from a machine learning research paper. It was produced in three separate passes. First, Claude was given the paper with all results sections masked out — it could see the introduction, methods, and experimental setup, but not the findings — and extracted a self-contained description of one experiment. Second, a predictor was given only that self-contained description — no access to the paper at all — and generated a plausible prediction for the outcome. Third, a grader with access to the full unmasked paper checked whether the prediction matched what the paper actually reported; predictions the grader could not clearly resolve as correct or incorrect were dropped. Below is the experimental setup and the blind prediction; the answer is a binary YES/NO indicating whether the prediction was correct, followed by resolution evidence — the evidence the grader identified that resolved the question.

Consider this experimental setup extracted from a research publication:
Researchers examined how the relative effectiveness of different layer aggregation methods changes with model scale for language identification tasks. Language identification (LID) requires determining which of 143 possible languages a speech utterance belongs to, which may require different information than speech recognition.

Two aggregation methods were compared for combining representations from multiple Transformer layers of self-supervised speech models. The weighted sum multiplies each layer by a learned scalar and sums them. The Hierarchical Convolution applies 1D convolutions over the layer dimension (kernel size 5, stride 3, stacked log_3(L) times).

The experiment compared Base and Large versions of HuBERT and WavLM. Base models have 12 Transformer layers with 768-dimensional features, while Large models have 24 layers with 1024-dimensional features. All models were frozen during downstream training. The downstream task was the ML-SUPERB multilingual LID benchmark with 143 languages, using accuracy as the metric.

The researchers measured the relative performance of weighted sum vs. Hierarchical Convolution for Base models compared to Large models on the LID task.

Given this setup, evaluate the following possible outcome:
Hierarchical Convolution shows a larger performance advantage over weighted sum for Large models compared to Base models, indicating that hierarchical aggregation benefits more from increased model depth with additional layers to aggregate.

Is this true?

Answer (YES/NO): YES